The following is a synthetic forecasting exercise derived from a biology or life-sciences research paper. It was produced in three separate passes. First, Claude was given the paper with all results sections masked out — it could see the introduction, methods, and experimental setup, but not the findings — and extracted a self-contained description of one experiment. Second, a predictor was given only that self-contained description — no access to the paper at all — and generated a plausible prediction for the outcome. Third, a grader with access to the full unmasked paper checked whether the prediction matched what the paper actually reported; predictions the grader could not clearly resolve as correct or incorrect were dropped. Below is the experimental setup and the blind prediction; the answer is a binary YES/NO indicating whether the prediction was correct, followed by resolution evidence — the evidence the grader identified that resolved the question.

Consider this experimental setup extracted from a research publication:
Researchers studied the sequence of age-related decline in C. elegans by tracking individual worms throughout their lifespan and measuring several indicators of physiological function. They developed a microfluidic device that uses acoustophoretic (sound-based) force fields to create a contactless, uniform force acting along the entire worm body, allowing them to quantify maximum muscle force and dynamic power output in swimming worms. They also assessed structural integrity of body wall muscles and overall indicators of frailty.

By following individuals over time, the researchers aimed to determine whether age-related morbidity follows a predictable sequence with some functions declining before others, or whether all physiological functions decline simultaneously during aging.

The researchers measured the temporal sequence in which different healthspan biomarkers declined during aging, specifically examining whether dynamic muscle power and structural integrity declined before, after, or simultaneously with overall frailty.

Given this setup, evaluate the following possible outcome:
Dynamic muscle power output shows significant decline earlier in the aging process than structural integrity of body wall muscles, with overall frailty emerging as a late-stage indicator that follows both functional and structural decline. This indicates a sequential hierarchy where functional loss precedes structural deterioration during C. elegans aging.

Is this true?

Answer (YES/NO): NO